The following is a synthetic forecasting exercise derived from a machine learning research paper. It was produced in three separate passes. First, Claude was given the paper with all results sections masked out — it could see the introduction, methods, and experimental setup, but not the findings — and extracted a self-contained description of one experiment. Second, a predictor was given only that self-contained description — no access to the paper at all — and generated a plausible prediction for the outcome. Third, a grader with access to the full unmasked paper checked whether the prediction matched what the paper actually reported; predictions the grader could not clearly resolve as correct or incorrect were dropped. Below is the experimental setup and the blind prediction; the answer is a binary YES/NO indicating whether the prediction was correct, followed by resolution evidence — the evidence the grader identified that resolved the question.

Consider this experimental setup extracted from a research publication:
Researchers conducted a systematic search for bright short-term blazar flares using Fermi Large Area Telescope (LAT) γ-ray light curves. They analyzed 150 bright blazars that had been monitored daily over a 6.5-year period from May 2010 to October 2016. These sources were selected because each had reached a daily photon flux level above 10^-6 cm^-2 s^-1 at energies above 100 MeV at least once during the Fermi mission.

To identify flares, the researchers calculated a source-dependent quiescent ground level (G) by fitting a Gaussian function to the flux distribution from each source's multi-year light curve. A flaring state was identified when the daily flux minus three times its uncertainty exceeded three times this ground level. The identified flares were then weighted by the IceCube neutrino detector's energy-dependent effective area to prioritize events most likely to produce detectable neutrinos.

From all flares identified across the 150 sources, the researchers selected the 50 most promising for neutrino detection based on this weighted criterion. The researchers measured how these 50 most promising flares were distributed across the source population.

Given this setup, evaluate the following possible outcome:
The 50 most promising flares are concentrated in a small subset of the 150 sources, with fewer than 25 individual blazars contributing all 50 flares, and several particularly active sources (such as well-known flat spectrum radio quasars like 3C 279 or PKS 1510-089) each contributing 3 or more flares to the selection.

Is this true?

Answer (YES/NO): YES